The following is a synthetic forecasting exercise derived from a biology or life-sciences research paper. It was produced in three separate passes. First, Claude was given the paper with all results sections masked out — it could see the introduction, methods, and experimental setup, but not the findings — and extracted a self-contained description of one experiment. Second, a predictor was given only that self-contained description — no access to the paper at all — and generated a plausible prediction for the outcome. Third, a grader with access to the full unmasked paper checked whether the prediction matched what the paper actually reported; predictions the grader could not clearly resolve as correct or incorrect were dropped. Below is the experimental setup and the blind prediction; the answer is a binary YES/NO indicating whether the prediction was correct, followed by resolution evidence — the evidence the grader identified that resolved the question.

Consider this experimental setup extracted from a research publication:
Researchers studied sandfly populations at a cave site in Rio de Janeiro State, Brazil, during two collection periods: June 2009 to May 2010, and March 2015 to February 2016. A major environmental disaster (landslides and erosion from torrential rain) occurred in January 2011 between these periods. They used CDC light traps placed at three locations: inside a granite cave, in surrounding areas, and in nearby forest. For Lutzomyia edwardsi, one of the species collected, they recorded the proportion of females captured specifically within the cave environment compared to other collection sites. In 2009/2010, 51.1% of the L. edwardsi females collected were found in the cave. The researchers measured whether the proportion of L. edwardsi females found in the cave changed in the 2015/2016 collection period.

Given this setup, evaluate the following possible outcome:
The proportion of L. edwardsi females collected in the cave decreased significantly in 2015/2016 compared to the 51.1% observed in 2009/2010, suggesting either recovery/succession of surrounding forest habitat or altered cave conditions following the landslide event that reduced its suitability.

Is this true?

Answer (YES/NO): NO